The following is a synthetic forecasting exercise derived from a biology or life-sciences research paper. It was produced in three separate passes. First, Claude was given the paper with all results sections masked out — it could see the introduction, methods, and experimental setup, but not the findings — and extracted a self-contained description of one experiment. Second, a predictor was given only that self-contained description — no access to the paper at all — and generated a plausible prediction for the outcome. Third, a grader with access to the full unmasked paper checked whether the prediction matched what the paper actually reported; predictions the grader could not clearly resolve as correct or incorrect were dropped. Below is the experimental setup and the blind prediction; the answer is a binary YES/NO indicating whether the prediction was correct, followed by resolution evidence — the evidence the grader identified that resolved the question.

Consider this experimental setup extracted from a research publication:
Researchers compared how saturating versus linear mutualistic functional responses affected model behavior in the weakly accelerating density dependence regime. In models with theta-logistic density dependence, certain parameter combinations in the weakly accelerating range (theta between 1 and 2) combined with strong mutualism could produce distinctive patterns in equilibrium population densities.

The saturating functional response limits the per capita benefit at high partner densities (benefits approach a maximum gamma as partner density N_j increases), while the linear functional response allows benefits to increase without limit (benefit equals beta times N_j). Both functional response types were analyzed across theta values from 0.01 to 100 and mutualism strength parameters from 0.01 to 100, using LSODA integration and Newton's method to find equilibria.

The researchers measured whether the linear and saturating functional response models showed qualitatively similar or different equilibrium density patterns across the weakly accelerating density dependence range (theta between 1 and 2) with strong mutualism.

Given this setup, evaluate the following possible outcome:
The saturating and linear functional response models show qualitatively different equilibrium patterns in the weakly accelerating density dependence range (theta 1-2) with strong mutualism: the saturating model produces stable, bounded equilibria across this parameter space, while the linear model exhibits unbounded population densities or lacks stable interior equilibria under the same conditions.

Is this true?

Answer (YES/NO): NO